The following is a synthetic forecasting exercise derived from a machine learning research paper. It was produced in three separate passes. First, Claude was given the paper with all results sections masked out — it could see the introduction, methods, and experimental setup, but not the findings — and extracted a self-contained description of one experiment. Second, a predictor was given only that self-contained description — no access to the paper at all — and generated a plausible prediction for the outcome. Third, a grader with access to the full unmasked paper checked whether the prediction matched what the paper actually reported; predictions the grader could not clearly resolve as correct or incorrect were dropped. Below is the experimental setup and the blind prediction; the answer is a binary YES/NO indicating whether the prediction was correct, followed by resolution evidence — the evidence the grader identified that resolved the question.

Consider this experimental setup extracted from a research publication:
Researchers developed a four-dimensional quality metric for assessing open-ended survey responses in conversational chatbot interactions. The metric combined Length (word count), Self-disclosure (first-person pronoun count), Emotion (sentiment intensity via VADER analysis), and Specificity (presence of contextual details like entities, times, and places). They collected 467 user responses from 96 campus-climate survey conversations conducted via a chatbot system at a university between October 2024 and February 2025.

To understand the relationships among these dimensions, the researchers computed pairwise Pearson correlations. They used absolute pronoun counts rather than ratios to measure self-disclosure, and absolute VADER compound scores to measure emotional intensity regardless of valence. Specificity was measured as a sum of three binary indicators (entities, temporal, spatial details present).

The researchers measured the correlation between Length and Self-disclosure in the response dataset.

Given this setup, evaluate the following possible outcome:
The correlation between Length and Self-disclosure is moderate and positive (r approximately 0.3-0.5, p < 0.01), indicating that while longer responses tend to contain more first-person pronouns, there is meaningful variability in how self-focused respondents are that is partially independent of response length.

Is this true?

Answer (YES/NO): NO